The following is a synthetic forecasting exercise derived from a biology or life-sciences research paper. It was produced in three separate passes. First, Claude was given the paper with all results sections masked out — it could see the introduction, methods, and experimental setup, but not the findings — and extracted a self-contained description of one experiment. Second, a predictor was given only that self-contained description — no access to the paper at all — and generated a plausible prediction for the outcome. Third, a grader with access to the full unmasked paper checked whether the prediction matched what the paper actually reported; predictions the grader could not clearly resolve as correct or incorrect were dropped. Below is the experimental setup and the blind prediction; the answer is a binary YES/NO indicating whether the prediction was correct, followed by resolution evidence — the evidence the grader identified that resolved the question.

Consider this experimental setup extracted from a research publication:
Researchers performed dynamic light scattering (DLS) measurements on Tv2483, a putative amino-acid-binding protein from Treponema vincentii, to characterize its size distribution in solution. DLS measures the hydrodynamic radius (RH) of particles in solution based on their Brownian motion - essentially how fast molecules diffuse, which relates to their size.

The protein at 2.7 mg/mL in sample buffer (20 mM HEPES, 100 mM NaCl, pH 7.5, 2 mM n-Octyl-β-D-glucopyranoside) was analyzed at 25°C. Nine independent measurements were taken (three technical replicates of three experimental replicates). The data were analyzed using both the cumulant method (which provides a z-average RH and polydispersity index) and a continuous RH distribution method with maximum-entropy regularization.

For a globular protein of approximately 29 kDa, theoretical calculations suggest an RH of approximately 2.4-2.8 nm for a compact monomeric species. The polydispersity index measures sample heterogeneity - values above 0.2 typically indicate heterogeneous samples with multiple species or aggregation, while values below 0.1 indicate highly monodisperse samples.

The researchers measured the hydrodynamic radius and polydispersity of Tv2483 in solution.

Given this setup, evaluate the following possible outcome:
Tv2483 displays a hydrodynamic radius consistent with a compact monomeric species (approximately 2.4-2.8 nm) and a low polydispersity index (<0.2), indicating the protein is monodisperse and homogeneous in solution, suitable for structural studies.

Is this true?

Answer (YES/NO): NO